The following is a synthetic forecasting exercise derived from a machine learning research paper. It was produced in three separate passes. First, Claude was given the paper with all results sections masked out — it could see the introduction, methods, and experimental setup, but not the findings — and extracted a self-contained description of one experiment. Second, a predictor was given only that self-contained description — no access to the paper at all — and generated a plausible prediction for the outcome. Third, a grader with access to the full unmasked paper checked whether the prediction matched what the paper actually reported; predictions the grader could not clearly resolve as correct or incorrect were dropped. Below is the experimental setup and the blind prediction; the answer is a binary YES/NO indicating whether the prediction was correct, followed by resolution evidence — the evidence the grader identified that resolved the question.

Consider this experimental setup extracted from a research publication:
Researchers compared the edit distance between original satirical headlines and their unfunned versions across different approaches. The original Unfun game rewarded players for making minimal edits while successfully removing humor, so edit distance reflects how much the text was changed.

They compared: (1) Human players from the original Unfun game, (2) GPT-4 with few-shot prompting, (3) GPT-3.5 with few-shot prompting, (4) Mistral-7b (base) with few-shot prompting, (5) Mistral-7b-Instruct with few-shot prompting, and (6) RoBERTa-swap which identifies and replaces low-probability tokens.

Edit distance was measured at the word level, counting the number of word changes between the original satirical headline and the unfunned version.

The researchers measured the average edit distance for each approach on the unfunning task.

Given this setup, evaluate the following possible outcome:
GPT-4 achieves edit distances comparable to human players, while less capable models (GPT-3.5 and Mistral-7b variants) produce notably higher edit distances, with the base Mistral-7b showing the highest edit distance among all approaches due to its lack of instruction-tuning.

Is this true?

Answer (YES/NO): NO